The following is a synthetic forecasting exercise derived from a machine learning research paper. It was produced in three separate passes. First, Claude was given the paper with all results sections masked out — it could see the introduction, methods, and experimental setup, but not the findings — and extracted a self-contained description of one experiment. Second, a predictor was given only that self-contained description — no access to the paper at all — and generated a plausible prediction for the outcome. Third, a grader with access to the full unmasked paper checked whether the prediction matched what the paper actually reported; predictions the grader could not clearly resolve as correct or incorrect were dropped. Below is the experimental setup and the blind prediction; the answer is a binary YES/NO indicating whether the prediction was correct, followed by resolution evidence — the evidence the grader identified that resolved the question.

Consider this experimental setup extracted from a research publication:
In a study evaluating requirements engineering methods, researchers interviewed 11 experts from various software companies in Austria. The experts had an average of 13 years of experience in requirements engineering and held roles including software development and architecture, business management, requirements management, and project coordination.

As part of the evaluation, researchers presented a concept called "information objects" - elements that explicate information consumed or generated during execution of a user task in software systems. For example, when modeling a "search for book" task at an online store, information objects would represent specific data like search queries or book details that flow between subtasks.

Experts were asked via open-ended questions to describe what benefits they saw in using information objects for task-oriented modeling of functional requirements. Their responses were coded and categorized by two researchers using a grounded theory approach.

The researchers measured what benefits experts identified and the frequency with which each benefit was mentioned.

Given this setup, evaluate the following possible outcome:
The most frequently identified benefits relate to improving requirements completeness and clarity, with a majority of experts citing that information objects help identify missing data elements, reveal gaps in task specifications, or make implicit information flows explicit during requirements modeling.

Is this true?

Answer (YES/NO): NO